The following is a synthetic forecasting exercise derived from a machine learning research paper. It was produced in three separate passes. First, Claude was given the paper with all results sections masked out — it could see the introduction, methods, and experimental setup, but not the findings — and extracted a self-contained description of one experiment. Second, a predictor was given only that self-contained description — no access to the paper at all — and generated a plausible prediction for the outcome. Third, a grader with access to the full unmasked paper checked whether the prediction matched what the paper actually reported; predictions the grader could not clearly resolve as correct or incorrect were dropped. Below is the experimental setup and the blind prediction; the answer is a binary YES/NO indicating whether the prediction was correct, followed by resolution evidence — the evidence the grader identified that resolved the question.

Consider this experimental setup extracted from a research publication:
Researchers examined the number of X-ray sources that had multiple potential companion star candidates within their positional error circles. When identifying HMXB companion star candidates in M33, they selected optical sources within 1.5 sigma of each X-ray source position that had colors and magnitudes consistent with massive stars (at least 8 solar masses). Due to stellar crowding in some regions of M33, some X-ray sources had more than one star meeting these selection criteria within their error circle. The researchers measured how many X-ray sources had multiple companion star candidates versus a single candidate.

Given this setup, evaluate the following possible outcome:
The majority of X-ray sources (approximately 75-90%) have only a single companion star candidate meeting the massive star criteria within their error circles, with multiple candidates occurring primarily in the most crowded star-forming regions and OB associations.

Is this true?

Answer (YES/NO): NO